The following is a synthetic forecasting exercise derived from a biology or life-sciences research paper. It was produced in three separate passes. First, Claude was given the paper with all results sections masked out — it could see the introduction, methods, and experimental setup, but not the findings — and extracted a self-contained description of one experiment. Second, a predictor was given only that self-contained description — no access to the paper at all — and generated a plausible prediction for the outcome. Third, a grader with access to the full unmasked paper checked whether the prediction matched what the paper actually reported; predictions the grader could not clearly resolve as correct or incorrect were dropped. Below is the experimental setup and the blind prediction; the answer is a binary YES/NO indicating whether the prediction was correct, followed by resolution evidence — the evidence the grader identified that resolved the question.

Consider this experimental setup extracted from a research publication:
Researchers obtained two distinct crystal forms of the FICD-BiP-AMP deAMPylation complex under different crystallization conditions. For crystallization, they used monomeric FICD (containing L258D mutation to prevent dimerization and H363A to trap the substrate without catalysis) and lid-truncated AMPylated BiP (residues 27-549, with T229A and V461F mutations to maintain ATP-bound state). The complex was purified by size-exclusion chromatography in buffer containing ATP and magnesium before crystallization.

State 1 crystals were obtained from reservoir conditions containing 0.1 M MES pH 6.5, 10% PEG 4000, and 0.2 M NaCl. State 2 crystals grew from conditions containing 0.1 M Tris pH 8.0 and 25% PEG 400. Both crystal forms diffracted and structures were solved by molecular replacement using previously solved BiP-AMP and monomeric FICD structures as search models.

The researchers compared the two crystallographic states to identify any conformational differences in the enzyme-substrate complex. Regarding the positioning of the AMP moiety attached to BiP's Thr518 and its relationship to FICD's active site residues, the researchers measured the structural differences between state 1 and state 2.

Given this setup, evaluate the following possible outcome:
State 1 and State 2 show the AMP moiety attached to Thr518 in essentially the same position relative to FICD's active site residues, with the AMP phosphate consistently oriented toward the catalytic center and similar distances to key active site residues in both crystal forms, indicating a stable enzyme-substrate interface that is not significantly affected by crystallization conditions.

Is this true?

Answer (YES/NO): NO